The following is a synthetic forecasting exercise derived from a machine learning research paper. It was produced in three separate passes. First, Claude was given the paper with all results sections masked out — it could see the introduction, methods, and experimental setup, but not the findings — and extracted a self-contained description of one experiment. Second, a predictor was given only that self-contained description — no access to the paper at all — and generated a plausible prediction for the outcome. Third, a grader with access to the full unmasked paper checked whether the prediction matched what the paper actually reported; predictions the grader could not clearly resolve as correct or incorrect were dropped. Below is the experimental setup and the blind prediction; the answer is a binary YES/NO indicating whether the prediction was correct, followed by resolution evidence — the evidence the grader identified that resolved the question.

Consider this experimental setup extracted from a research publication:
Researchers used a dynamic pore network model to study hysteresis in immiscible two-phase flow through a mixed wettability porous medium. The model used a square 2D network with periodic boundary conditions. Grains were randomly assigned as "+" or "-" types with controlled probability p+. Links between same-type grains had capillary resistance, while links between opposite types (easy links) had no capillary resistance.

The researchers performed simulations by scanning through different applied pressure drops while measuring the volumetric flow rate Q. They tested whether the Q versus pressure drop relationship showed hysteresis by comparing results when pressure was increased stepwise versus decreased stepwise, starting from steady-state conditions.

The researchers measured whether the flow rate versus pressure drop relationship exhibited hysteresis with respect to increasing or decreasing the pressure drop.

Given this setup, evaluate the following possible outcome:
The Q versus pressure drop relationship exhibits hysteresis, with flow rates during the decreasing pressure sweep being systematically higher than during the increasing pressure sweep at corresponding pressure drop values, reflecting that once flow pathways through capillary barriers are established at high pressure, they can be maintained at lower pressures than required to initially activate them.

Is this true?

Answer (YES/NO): NO